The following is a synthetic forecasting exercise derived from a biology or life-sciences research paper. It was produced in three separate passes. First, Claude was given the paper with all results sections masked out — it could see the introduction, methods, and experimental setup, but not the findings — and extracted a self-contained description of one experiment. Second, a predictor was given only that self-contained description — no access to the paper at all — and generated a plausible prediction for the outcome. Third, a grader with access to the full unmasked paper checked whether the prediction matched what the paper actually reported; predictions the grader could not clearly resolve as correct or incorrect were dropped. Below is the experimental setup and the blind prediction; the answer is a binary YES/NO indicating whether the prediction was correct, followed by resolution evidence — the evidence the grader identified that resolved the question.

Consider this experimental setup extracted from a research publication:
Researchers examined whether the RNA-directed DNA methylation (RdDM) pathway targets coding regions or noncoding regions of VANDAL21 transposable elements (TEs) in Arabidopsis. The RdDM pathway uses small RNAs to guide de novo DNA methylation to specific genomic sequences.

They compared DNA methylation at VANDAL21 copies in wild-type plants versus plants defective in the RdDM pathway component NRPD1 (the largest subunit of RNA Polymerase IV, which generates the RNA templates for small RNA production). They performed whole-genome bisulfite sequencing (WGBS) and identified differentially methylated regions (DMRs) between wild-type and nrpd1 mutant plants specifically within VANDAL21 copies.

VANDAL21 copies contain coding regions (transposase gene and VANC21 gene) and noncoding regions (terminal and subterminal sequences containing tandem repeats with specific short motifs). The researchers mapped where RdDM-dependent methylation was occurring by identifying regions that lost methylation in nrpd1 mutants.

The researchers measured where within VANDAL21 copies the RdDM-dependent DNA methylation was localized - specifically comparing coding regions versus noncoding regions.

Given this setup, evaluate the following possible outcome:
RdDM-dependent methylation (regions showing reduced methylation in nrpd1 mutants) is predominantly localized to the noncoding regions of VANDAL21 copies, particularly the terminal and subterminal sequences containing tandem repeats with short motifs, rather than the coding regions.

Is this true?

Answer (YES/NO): YES